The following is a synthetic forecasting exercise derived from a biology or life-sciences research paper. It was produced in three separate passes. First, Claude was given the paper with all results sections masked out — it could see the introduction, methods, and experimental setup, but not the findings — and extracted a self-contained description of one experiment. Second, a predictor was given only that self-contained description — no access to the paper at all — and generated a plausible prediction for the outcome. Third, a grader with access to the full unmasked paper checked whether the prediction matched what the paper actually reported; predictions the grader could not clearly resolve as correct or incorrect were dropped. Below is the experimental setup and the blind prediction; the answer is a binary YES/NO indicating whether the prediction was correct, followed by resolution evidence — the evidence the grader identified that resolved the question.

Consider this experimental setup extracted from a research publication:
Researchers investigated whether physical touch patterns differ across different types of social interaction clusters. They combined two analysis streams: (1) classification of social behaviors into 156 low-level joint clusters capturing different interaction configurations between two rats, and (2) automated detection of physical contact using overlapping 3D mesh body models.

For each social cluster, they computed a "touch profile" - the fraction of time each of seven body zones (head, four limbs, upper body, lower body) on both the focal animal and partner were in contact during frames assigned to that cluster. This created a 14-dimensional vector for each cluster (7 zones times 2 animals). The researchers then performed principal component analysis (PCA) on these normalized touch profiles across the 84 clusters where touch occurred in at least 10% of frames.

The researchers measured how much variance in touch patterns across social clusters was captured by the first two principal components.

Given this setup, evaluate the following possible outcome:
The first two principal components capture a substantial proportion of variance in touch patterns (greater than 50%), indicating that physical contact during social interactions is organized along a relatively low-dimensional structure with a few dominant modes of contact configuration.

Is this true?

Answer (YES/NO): YES